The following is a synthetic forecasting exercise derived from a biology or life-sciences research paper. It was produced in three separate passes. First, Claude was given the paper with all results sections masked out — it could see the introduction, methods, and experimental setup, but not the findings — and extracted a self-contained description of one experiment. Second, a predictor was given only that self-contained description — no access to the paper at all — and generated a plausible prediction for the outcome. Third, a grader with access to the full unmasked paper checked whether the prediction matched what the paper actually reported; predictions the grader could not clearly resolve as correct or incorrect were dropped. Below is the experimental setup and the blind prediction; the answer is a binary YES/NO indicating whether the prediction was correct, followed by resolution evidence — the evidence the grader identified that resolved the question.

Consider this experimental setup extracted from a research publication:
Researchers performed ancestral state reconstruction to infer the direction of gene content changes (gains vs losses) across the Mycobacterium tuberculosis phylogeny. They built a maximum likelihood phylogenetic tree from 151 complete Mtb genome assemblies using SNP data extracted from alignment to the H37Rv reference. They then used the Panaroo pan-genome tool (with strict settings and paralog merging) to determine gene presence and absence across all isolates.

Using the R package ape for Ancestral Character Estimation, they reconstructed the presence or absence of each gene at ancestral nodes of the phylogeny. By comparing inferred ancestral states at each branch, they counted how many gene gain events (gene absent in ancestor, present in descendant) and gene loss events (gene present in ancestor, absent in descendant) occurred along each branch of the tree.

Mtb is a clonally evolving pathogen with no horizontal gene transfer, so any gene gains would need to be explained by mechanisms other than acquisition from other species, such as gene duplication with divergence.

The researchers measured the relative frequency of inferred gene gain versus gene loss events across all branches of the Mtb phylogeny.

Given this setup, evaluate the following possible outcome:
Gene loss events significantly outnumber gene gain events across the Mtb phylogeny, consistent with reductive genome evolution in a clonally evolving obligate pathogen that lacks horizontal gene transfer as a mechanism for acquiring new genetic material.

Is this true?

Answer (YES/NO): YES